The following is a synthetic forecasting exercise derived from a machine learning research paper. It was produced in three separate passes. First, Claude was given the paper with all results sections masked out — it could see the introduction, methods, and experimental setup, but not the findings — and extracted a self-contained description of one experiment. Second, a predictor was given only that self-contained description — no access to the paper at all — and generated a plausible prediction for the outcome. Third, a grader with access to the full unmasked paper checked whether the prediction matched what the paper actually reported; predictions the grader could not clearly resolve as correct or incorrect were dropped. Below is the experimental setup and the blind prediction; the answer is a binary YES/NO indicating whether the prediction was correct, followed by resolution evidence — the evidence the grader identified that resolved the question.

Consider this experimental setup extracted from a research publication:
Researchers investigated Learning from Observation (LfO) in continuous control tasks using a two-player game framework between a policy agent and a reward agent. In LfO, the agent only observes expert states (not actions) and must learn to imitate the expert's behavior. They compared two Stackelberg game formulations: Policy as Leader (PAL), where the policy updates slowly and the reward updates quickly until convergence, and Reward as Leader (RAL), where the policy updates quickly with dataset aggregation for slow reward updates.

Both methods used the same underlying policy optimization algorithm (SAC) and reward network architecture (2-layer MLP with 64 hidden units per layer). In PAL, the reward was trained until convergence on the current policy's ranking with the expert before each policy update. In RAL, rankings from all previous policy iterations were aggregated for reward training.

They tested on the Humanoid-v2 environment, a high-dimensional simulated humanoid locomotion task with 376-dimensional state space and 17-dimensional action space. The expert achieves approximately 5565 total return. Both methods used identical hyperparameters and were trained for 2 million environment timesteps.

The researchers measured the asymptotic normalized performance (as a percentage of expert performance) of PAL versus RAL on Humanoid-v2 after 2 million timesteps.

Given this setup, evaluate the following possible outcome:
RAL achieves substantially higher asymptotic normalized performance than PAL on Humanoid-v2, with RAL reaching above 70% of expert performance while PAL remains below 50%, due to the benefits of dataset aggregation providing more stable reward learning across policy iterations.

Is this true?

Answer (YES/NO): NO